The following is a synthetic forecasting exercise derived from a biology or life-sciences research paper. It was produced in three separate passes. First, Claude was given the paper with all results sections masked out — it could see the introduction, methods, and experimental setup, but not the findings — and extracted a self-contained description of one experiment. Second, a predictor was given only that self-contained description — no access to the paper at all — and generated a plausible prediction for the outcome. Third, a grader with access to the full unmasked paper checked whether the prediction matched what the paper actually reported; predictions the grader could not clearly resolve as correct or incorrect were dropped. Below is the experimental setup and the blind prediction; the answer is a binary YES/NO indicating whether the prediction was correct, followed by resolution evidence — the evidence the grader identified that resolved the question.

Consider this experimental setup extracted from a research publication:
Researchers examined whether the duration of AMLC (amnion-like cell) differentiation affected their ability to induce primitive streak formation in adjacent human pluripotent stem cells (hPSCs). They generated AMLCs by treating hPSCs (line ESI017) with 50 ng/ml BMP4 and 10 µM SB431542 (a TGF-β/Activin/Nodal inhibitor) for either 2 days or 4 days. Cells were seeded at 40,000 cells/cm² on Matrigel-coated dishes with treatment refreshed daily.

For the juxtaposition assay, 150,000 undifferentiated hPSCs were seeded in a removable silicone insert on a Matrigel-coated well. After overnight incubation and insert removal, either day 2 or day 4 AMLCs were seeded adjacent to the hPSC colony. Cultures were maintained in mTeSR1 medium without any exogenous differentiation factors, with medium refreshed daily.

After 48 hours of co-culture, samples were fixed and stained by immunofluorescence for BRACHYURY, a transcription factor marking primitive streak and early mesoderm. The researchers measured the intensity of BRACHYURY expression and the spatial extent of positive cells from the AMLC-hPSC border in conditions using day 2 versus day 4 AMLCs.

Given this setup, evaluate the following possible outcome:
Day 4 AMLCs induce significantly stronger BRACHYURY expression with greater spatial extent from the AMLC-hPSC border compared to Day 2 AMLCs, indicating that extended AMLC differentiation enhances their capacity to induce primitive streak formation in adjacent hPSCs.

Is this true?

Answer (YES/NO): NO